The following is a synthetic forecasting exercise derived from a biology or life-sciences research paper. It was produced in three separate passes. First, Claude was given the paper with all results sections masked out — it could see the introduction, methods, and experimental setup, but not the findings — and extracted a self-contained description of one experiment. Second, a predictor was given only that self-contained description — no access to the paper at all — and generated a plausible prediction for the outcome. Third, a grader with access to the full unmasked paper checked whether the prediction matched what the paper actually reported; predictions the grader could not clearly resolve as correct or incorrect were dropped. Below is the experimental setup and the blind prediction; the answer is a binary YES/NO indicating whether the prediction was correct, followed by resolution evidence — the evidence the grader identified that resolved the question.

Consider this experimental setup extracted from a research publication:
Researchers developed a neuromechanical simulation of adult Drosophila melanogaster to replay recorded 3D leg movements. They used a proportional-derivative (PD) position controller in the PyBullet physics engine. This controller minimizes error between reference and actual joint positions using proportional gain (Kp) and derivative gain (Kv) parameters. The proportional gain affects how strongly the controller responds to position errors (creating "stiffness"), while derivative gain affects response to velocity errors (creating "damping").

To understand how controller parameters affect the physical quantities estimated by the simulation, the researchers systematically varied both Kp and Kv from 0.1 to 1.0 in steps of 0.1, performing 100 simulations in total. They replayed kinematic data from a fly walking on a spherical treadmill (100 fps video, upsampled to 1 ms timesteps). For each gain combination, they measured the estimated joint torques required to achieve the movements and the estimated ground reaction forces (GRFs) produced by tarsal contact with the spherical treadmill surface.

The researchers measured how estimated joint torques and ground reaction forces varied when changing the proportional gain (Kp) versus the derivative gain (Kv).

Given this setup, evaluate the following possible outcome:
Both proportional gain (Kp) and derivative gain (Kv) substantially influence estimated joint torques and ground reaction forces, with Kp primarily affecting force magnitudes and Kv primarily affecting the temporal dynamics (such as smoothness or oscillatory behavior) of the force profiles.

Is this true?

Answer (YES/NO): NO